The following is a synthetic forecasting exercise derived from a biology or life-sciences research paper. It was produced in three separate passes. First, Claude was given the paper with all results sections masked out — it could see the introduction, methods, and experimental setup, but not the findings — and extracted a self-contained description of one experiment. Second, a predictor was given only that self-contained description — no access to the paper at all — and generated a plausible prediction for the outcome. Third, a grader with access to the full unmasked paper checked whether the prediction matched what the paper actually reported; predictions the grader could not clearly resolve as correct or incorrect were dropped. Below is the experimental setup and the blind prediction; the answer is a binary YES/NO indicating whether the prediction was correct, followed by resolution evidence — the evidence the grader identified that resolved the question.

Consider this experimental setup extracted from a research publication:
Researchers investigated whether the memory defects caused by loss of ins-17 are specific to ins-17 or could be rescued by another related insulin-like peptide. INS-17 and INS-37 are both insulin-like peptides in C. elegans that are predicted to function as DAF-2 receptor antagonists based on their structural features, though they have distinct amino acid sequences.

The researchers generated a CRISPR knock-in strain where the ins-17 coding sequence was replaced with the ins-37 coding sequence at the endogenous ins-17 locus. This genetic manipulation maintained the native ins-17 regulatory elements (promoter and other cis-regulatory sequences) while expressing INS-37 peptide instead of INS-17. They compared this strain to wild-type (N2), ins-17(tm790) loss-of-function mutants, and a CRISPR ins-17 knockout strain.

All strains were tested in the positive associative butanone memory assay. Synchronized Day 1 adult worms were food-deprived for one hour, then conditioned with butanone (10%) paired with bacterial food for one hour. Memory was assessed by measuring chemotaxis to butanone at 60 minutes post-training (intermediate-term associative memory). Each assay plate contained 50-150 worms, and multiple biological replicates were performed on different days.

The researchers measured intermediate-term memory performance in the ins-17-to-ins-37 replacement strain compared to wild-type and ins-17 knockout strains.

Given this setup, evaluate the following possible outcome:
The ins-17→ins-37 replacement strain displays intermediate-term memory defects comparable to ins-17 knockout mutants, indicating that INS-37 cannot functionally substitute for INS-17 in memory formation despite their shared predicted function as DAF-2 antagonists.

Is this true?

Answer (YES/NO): NO